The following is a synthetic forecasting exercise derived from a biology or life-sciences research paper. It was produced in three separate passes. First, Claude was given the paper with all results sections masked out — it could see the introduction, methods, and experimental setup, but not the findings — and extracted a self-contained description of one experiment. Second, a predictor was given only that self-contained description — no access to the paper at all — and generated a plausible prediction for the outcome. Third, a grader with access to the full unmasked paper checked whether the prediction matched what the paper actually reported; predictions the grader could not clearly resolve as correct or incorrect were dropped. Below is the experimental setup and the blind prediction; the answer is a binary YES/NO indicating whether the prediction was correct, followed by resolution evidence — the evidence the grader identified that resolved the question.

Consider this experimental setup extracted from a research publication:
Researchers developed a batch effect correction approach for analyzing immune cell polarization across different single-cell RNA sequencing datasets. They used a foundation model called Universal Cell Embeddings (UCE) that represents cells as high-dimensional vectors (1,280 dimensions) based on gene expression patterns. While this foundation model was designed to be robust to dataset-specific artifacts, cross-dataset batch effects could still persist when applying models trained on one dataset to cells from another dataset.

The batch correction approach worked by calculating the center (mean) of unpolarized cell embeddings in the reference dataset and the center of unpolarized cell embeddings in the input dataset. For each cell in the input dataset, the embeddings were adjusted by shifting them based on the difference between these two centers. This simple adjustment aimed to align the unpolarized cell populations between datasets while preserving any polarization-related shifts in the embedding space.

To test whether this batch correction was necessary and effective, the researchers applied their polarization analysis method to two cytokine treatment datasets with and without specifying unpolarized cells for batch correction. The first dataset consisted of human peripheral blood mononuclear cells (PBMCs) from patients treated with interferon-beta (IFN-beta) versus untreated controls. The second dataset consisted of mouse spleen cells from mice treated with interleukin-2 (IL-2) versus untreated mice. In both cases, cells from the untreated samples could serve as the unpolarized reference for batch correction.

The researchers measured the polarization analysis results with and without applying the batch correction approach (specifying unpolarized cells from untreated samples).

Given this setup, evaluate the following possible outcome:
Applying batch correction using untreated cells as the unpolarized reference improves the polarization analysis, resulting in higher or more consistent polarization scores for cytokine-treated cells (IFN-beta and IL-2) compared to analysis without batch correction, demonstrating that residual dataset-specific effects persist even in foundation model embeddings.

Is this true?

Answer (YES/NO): NO